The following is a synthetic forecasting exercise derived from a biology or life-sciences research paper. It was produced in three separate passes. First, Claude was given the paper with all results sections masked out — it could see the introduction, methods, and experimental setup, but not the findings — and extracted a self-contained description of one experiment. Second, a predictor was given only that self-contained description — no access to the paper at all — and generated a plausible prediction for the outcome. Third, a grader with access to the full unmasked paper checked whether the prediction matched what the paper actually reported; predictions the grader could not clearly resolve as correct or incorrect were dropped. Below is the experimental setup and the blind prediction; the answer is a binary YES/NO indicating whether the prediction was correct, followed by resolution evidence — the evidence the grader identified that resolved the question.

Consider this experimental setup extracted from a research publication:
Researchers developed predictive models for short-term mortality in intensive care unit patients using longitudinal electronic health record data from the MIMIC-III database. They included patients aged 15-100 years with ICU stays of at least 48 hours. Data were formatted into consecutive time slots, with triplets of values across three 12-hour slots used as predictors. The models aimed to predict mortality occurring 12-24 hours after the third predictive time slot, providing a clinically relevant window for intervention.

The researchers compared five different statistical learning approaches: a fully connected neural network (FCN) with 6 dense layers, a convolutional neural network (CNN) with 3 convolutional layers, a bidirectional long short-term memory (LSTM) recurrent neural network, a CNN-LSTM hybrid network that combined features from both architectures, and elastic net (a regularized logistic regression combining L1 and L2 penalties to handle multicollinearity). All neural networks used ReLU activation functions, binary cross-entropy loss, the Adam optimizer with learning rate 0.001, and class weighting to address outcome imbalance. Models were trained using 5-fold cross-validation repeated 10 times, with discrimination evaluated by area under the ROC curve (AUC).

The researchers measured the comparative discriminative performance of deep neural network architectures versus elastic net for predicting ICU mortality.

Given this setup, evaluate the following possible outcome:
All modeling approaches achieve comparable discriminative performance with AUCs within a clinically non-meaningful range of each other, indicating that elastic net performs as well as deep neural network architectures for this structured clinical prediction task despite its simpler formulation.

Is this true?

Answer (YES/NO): YES